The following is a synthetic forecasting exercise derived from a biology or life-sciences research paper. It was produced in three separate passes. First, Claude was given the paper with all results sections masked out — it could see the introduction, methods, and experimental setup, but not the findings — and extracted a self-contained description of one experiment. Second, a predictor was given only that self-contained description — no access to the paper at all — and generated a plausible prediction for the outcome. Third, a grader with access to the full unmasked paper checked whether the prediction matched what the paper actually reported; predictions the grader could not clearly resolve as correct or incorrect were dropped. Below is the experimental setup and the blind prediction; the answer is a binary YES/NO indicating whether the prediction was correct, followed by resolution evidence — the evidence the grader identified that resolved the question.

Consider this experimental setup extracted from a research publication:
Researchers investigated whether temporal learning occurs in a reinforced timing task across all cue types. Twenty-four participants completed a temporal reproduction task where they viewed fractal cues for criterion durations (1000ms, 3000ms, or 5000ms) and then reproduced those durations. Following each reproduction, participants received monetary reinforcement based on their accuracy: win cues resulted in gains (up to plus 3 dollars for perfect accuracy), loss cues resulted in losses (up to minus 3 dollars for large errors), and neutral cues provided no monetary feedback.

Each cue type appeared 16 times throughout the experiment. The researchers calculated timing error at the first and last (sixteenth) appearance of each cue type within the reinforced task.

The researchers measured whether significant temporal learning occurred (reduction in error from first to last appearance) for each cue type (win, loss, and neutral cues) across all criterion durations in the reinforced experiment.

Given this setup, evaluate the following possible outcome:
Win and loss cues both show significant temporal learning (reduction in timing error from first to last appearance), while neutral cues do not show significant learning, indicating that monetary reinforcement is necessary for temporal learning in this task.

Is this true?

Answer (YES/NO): NO